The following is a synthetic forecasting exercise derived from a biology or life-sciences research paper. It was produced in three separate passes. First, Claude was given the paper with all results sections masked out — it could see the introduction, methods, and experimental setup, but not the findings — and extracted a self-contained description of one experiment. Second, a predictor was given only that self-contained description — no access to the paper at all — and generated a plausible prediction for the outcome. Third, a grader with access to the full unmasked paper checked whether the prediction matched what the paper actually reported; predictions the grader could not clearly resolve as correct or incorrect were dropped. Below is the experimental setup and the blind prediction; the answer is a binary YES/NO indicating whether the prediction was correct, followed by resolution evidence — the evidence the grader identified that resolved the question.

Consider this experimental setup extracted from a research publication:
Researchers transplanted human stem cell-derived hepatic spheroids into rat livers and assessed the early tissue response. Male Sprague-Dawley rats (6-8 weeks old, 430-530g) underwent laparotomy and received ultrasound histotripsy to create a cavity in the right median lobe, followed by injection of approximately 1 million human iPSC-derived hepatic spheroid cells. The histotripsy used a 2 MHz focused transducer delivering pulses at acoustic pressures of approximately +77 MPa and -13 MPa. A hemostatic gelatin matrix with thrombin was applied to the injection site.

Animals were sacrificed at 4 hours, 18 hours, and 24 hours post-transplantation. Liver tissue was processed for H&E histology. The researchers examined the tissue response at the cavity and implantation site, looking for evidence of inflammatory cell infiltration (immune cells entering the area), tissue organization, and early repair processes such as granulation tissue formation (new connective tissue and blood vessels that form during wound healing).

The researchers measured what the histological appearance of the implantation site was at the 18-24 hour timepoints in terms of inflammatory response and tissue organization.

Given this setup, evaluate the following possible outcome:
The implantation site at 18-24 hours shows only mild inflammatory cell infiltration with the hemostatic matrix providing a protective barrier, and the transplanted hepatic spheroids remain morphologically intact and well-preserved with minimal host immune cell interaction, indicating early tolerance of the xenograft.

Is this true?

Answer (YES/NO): NO